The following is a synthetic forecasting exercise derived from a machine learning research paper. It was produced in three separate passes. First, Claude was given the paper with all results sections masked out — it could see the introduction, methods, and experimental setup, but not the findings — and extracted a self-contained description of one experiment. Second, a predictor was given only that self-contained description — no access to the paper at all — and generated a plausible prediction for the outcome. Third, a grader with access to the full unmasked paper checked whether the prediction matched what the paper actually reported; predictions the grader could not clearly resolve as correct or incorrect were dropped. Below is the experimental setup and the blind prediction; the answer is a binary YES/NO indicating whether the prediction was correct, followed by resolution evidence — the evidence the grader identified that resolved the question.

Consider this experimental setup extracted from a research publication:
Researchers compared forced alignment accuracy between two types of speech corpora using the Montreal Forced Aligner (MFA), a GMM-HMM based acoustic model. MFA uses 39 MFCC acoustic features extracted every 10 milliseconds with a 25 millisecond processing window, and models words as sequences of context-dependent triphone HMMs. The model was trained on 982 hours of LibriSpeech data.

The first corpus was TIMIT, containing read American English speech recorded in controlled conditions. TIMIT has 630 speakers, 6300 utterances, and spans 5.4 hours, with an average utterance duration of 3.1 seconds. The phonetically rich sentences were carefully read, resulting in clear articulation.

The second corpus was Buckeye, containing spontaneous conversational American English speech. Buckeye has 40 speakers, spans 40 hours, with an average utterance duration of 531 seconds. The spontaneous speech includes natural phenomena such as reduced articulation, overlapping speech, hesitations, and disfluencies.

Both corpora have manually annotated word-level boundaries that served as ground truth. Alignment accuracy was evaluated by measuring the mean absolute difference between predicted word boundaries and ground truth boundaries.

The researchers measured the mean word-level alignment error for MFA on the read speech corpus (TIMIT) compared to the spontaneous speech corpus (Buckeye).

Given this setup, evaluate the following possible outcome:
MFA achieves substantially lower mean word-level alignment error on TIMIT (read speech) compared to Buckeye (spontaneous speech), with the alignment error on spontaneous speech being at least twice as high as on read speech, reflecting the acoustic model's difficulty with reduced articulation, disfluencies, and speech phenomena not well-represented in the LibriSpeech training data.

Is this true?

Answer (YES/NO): NO